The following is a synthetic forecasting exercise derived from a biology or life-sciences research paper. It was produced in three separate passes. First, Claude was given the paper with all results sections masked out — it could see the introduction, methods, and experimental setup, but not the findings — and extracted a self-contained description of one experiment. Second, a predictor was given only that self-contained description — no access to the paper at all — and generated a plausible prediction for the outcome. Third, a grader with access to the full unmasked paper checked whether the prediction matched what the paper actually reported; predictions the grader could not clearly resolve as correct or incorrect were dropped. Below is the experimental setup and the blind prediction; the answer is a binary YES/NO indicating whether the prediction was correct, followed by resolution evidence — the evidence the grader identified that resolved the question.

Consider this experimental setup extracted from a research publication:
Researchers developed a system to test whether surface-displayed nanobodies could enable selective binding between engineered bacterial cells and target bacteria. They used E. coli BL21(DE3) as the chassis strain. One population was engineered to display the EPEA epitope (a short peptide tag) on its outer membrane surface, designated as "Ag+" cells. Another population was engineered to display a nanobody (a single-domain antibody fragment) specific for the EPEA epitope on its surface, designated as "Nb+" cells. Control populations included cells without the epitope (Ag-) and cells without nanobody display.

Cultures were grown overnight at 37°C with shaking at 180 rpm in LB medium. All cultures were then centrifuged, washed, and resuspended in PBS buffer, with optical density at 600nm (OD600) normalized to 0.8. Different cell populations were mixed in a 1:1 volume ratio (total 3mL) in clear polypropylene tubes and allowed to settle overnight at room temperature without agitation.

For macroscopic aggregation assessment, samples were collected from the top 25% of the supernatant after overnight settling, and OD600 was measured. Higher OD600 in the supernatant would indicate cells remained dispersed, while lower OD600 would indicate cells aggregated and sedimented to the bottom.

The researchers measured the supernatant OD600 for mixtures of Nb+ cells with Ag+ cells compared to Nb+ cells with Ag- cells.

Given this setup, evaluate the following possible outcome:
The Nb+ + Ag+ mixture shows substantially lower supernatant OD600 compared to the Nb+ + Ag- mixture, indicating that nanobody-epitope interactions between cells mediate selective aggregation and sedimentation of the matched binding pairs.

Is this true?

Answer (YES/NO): YES